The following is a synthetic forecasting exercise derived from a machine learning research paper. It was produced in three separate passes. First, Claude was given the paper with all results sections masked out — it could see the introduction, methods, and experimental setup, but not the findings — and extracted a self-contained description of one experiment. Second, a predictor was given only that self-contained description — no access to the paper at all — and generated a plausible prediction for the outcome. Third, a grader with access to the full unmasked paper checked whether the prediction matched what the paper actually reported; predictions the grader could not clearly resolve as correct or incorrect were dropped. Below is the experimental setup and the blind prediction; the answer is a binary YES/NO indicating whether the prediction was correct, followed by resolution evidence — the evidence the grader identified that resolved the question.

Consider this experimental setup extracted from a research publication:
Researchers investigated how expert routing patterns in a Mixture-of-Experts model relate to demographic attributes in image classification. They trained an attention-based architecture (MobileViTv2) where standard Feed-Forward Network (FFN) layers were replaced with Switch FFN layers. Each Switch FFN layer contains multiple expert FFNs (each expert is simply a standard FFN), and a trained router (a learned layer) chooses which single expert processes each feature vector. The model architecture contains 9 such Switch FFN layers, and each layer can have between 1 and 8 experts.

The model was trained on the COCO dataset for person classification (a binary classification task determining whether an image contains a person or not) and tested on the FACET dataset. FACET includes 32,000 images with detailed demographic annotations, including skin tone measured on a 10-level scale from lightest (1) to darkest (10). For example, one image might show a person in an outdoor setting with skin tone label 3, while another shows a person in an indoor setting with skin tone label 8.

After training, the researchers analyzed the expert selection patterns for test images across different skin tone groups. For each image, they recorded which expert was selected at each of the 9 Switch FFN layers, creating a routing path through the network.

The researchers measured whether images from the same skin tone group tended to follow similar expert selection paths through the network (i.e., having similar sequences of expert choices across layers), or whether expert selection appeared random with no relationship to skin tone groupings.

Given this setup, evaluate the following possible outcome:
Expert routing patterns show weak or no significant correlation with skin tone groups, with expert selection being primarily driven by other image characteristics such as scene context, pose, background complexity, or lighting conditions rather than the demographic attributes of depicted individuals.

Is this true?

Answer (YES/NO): NO